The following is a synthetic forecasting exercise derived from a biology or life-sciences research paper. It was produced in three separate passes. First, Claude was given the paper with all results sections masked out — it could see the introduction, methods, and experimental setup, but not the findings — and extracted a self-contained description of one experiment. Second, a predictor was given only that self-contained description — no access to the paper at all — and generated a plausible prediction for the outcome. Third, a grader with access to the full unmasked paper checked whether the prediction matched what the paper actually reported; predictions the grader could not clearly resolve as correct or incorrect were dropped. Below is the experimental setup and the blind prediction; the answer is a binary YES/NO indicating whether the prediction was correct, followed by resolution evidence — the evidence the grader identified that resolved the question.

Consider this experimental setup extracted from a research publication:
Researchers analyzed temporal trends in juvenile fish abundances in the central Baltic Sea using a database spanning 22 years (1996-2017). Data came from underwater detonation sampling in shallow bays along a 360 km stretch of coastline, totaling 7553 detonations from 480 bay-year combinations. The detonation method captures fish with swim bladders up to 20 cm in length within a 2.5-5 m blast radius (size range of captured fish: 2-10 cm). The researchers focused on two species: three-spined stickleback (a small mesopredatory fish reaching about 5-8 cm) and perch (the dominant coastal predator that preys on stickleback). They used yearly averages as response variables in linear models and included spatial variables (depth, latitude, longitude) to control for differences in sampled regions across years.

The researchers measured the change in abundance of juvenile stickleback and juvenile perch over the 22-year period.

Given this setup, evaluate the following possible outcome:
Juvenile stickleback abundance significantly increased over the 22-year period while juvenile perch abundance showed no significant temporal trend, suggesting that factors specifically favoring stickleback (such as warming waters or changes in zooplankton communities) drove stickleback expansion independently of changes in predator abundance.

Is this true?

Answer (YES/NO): NO